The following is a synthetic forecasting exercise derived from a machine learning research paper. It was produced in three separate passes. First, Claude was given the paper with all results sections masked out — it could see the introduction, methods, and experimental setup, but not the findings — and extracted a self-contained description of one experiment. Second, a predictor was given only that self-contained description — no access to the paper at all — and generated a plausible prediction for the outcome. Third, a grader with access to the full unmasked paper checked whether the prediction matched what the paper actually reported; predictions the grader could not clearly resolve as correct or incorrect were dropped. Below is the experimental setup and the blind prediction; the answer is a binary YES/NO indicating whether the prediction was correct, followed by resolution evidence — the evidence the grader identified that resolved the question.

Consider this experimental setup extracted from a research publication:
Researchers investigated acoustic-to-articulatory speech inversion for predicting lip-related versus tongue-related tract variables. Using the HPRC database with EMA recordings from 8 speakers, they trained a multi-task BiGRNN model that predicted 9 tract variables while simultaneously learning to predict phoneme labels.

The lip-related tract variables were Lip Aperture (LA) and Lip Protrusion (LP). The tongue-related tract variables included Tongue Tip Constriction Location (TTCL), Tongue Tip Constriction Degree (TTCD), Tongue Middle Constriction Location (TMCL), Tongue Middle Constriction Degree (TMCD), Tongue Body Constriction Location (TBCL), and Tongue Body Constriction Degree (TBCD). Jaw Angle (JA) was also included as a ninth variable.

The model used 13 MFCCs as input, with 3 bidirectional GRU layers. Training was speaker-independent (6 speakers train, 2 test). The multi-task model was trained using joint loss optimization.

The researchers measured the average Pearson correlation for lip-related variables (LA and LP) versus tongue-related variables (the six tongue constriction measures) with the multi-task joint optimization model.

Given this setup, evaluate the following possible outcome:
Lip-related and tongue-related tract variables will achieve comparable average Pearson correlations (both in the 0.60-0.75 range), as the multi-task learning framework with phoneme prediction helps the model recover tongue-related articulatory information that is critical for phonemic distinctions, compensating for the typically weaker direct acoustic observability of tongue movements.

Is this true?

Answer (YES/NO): NO